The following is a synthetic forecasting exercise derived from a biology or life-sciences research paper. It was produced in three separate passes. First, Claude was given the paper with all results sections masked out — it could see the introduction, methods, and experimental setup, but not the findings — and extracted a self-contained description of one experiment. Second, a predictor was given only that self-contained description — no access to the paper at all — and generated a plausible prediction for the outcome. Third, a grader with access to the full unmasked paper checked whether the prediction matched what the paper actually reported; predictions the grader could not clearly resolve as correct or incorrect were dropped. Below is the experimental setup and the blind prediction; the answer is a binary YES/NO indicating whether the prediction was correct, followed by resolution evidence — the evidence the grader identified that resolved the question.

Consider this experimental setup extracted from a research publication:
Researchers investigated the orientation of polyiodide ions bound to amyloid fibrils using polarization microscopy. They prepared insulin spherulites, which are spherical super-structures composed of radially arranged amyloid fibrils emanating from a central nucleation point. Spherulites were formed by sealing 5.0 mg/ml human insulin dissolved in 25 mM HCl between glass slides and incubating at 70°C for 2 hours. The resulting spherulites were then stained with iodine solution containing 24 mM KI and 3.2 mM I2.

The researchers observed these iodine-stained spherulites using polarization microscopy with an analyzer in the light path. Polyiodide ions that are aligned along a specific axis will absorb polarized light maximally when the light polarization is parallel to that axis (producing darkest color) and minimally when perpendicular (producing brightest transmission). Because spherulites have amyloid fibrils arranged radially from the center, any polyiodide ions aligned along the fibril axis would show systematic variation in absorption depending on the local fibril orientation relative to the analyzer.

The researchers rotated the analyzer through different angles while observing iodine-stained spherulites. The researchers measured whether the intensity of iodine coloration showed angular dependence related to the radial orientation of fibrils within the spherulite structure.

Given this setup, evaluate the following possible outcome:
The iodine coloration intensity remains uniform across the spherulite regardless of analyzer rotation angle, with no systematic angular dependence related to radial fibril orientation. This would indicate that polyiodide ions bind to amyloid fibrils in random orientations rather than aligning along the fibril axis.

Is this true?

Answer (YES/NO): NO